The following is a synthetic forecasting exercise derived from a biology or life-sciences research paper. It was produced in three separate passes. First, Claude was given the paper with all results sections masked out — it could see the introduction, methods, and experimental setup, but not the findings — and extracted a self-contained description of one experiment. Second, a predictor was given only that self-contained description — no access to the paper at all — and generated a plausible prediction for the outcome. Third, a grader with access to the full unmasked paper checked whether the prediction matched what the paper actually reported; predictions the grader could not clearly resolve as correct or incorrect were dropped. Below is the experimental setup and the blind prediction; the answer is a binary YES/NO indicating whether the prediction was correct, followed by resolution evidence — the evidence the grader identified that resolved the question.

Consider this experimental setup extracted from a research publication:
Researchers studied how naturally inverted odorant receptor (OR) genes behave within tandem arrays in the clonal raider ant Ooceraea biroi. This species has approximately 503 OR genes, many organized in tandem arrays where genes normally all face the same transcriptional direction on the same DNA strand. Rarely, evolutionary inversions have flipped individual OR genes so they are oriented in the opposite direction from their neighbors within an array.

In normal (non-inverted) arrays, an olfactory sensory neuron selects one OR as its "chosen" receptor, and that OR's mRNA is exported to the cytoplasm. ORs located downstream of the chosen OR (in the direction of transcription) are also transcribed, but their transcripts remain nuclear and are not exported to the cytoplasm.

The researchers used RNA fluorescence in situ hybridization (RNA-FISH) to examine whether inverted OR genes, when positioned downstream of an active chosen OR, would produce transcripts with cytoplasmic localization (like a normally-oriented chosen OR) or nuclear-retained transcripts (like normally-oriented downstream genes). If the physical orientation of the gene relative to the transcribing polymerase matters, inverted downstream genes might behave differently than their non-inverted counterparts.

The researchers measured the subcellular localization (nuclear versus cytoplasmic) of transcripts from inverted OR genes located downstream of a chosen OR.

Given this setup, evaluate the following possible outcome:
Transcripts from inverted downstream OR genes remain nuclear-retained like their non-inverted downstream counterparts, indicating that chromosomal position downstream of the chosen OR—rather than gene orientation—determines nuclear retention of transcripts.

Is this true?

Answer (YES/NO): YES